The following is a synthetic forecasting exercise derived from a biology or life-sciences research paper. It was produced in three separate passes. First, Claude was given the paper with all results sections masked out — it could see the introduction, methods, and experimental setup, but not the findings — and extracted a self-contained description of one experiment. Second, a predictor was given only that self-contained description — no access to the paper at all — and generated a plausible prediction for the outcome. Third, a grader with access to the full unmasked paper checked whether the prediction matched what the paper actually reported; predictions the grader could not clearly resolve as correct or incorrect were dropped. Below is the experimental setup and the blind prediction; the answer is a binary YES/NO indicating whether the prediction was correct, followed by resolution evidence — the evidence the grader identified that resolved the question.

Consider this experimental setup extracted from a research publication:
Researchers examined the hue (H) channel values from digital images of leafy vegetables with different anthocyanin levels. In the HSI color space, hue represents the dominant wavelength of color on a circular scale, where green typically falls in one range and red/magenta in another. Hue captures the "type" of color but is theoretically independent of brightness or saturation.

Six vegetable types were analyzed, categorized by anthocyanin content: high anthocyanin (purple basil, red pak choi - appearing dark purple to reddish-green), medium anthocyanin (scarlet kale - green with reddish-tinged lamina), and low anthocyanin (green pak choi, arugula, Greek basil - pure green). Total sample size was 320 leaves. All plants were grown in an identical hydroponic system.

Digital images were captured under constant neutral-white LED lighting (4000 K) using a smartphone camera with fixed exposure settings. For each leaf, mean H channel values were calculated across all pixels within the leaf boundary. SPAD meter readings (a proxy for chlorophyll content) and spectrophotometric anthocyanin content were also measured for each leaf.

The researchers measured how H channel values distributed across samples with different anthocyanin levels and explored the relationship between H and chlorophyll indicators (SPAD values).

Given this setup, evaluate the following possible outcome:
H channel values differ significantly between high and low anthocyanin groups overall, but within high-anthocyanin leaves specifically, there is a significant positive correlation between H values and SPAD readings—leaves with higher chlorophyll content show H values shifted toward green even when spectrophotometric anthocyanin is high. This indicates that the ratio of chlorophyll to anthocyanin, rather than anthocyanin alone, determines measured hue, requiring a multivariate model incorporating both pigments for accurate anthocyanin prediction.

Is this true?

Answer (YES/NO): NO